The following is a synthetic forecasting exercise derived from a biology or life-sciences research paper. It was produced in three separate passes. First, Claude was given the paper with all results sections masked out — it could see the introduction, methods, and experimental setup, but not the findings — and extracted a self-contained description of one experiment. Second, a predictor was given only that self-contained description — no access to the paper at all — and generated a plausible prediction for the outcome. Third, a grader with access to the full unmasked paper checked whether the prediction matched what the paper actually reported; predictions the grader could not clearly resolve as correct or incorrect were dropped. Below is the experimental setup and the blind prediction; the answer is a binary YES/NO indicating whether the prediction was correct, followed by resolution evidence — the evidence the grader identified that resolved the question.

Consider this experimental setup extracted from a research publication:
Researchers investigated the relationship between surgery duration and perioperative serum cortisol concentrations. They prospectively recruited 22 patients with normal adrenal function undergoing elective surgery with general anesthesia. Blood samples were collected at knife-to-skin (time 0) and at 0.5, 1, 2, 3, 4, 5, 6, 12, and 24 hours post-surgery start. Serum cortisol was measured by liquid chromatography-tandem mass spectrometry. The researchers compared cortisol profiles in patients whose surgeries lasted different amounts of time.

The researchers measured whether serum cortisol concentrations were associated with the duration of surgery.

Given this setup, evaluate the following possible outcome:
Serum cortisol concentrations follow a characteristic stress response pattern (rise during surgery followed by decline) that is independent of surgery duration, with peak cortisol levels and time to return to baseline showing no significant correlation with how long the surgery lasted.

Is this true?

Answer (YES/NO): NO